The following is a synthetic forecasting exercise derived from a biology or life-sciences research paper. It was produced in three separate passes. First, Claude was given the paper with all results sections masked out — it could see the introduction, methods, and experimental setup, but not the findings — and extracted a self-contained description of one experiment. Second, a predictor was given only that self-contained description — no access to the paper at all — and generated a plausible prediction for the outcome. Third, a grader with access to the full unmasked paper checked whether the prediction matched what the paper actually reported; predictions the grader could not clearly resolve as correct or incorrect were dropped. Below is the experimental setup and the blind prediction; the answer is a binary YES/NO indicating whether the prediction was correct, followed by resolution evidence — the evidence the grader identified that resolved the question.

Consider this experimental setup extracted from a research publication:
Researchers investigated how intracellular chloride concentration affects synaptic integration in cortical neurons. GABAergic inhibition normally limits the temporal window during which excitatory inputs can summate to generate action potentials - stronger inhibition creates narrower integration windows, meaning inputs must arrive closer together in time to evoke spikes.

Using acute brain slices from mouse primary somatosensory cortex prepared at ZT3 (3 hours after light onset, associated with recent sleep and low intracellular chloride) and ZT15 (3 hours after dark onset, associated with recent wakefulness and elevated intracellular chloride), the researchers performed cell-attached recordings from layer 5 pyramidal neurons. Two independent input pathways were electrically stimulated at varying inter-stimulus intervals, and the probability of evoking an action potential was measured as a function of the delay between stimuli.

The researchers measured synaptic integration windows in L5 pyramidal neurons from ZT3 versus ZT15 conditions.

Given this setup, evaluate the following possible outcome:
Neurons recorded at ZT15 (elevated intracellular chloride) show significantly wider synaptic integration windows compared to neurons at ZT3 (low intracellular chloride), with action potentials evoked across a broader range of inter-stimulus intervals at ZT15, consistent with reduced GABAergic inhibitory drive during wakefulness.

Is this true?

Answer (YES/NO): YES